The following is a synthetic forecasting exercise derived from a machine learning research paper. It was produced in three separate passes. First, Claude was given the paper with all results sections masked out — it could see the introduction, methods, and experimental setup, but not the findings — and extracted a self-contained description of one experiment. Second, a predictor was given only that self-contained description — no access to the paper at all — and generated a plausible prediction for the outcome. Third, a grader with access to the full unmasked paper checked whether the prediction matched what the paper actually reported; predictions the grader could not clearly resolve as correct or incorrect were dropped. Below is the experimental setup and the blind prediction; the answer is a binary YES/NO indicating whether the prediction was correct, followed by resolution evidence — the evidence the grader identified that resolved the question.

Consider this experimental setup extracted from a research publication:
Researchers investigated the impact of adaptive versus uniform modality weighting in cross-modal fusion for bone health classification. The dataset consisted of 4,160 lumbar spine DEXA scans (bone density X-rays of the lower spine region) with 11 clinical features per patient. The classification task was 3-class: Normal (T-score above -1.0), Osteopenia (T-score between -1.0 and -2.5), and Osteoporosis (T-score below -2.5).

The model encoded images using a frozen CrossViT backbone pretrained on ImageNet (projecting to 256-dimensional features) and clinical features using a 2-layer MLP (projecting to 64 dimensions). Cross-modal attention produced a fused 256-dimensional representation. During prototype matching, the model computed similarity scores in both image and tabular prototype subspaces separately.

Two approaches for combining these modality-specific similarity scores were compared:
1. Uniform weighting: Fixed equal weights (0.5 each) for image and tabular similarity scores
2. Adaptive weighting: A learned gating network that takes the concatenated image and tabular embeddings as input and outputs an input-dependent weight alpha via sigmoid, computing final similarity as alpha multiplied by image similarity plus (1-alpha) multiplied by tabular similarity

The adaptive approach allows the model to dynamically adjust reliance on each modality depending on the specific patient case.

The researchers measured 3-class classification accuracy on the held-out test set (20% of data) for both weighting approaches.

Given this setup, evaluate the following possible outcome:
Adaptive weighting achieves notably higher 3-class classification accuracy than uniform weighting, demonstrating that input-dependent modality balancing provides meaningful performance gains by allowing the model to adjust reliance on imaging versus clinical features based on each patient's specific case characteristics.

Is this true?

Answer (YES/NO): NO